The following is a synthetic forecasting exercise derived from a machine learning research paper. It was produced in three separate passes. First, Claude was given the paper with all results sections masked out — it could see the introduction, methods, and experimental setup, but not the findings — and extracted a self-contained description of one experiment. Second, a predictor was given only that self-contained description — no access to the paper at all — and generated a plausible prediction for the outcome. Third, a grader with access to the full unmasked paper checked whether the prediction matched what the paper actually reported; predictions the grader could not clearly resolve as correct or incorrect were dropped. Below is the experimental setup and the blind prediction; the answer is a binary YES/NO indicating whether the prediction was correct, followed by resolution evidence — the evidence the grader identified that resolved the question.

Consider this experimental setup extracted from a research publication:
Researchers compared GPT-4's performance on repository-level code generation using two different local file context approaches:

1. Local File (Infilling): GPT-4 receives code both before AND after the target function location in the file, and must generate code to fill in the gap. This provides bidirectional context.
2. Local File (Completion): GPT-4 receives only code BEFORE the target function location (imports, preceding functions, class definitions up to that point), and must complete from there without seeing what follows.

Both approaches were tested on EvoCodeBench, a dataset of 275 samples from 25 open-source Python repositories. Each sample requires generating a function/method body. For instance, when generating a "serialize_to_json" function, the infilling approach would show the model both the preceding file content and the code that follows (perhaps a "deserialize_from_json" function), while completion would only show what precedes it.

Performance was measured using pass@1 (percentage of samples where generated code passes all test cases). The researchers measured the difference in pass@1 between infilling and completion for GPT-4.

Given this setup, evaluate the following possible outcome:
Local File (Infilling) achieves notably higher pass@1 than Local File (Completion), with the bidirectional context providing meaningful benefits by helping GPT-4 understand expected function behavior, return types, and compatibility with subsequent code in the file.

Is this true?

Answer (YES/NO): YES